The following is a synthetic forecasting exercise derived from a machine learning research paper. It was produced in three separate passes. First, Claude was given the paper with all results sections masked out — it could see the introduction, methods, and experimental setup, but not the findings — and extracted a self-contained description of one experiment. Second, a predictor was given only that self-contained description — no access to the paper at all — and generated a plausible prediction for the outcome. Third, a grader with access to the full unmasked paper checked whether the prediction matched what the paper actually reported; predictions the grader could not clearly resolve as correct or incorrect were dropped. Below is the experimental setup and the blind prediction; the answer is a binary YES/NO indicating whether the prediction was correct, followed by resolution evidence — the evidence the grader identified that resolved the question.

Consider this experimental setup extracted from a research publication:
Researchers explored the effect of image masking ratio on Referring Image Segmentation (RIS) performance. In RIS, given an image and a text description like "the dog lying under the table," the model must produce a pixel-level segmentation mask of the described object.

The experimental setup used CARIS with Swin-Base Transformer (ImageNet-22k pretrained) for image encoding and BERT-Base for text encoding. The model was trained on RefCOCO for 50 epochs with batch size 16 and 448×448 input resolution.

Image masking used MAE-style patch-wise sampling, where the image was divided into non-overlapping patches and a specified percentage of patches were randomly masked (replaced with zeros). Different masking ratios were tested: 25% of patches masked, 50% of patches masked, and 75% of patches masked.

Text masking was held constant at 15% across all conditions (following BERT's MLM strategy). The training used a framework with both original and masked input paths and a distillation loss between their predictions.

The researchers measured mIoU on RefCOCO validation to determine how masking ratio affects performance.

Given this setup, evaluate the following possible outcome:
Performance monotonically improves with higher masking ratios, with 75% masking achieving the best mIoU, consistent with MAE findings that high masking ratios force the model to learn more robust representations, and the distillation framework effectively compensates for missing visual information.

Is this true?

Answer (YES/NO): YES